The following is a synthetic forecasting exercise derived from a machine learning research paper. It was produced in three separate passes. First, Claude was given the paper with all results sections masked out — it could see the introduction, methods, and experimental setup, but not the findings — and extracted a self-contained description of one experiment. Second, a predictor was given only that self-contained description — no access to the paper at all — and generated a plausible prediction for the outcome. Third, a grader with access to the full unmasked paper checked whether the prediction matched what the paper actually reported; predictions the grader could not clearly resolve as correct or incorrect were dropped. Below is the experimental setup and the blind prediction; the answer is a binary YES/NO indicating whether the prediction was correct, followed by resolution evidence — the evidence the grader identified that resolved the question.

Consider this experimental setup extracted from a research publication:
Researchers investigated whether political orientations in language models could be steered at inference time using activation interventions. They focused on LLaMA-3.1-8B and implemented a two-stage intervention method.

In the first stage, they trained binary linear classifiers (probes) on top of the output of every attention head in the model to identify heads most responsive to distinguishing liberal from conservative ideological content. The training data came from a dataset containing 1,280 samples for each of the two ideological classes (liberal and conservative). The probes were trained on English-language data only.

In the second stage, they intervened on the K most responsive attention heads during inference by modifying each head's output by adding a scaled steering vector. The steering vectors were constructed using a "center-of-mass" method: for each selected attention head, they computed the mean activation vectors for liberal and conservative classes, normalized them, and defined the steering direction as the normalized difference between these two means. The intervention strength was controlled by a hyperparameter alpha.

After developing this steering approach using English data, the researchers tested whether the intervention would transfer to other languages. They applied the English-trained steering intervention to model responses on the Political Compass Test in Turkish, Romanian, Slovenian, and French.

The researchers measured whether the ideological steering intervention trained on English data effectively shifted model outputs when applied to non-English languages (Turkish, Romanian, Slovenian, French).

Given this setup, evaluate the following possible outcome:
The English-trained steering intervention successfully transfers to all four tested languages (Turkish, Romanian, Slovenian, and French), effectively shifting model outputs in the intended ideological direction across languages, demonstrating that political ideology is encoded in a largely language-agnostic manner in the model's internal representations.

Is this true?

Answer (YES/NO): YES